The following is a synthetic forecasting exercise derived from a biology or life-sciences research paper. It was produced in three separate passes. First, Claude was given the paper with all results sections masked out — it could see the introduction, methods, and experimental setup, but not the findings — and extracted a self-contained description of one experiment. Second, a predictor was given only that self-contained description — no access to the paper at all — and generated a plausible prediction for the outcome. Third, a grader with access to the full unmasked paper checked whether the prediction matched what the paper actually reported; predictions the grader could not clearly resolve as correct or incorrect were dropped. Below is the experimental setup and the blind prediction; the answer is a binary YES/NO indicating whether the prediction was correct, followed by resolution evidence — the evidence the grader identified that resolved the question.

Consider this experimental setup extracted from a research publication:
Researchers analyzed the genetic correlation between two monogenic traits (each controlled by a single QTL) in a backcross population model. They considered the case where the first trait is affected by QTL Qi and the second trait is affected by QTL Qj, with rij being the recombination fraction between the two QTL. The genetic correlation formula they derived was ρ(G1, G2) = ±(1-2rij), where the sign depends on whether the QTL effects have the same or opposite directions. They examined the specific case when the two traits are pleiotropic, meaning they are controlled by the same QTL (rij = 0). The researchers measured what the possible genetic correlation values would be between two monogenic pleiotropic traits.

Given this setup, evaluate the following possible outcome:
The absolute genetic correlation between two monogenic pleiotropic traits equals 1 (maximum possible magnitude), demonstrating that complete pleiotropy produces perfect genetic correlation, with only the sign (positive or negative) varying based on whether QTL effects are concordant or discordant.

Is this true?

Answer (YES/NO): YES